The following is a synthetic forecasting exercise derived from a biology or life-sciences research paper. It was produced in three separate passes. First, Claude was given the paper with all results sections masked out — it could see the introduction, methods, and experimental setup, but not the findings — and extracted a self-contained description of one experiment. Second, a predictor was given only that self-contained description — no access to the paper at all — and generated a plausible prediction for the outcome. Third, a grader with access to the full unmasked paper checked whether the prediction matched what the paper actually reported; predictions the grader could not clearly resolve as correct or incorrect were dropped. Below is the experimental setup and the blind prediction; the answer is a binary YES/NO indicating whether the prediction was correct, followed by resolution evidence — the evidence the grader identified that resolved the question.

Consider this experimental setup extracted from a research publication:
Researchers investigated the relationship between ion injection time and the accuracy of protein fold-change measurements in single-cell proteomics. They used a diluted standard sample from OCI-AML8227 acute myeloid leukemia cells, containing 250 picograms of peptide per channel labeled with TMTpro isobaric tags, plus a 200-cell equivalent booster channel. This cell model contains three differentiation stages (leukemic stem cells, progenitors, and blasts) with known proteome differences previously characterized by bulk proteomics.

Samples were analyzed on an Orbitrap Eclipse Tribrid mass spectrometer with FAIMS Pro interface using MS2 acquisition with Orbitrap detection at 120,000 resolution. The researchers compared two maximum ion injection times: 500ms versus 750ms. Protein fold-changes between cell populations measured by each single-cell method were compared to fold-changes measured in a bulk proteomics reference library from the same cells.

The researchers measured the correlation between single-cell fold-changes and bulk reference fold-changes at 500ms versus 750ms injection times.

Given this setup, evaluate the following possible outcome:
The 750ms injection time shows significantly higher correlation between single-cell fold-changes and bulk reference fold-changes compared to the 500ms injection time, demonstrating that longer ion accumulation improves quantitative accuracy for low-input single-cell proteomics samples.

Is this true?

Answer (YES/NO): NO